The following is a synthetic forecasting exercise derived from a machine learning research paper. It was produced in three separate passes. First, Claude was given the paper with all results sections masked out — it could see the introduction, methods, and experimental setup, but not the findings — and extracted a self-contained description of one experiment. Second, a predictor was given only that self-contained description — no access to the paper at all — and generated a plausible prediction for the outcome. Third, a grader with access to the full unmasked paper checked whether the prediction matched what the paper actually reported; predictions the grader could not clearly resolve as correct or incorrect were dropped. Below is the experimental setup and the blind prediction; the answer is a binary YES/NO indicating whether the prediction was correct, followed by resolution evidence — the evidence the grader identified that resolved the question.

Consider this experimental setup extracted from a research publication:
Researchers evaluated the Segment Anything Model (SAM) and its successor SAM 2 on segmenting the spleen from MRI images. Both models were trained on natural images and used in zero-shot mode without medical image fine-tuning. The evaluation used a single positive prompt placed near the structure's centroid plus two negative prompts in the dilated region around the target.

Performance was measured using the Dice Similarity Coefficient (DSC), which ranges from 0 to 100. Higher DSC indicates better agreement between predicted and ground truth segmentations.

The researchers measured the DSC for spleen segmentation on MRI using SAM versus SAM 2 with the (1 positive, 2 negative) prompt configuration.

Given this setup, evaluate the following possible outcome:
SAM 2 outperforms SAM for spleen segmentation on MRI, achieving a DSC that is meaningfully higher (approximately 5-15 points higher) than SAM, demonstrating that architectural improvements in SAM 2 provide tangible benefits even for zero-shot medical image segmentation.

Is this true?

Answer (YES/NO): YES